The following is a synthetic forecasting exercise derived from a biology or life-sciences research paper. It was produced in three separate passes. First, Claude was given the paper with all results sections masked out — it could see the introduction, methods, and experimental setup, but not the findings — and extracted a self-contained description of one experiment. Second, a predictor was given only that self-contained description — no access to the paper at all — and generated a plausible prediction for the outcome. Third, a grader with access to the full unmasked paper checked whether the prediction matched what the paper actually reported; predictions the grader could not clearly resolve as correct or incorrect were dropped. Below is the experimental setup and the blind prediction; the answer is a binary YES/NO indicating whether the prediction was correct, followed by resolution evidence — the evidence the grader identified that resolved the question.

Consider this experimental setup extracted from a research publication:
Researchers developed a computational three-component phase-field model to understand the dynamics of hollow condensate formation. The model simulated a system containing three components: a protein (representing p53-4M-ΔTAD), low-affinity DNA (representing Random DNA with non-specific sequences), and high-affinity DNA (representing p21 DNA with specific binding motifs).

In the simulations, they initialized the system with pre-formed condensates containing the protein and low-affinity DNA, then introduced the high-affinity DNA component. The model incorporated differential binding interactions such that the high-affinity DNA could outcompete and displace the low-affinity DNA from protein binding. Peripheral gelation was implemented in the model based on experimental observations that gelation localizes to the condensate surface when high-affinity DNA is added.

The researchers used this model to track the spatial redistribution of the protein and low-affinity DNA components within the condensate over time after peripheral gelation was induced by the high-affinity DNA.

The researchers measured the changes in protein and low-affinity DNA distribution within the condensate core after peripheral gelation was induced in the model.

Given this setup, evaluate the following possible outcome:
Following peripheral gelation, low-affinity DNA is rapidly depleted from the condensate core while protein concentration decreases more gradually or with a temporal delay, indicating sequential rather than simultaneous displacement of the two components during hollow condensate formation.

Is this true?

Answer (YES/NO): NO